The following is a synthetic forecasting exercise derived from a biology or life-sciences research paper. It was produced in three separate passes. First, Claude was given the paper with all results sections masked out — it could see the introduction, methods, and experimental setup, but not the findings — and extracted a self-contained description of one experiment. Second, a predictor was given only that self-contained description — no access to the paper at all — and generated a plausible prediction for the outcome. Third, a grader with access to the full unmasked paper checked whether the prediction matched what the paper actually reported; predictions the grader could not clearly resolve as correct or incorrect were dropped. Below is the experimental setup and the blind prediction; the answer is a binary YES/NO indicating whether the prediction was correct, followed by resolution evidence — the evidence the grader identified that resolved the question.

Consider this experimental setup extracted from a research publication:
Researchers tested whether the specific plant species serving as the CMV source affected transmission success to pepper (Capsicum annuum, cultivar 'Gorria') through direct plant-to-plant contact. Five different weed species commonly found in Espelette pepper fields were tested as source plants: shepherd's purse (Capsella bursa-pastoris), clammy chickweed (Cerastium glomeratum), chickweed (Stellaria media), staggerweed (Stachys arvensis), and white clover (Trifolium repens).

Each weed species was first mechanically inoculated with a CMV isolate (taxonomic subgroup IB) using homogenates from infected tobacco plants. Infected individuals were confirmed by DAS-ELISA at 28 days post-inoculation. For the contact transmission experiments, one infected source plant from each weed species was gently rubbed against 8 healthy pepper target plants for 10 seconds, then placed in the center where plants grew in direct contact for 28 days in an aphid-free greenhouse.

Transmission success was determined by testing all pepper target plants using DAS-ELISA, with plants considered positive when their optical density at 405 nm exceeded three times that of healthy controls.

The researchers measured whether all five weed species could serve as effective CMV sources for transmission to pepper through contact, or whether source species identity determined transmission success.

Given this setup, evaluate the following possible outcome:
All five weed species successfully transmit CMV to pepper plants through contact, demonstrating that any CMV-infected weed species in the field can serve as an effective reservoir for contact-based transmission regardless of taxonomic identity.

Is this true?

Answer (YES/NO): NO